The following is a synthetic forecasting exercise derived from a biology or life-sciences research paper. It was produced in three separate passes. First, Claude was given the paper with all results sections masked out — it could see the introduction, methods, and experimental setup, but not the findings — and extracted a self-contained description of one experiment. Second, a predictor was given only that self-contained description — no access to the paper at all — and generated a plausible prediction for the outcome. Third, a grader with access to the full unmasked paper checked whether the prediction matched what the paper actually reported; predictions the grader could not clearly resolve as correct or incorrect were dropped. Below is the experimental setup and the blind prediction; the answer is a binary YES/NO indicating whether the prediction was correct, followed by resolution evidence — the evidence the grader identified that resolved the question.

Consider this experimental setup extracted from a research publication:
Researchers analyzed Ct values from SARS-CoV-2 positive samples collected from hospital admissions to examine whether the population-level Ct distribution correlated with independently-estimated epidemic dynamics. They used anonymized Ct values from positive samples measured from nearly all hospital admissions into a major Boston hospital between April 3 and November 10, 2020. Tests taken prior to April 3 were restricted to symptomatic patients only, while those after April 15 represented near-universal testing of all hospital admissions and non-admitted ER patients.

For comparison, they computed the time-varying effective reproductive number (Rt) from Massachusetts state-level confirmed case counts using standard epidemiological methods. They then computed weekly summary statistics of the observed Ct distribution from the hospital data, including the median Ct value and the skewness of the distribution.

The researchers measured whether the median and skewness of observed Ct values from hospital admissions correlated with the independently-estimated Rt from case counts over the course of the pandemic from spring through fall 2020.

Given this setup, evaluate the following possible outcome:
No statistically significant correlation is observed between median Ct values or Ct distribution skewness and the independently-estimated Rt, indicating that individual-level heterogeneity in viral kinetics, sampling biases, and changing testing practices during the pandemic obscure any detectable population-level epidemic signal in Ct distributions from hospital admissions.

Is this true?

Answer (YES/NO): NO